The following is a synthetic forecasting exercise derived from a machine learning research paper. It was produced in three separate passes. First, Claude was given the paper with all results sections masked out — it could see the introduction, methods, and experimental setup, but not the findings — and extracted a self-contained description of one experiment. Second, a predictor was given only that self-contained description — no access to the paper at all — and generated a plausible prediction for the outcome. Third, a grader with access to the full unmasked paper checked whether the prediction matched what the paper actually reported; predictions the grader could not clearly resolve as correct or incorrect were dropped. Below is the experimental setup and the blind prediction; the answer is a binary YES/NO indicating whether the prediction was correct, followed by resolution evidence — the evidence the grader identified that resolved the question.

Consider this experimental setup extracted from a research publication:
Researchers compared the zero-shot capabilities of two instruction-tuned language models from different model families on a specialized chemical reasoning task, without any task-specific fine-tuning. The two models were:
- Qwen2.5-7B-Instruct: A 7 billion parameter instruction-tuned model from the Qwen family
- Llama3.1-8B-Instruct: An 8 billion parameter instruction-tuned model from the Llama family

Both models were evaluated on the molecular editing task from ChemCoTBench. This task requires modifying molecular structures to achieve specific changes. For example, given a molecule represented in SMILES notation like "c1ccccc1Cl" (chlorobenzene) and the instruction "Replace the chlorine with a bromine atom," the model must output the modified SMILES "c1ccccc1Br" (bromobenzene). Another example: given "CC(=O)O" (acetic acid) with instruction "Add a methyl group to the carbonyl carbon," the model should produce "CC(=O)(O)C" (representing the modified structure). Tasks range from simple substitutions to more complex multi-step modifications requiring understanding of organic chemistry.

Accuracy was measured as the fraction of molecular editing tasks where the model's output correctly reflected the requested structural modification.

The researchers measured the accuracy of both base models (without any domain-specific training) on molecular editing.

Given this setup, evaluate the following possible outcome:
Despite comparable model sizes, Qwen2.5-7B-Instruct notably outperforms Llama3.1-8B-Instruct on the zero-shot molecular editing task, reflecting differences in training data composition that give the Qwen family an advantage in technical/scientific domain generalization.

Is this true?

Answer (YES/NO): NO